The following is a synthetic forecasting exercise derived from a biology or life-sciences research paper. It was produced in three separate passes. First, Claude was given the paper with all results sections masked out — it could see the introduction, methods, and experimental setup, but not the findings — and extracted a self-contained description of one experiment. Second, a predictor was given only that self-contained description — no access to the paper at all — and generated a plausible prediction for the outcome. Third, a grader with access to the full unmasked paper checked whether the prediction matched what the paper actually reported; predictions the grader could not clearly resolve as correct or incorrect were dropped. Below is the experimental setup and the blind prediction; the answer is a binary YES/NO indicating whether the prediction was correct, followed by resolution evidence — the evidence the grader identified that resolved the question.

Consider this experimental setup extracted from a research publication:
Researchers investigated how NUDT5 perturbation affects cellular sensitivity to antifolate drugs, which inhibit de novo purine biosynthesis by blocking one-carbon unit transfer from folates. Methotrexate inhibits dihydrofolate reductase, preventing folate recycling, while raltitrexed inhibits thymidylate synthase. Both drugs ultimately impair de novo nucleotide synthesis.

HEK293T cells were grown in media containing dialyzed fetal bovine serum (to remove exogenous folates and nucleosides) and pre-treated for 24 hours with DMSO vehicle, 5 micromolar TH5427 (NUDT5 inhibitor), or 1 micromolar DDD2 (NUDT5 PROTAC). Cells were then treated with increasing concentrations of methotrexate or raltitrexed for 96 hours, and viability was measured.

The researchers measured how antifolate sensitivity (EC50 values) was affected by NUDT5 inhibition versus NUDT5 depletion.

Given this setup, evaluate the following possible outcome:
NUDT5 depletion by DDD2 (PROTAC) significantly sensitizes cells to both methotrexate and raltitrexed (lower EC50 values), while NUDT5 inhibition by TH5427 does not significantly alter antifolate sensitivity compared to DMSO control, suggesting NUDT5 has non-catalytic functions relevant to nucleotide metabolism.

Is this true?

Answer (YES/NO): NO